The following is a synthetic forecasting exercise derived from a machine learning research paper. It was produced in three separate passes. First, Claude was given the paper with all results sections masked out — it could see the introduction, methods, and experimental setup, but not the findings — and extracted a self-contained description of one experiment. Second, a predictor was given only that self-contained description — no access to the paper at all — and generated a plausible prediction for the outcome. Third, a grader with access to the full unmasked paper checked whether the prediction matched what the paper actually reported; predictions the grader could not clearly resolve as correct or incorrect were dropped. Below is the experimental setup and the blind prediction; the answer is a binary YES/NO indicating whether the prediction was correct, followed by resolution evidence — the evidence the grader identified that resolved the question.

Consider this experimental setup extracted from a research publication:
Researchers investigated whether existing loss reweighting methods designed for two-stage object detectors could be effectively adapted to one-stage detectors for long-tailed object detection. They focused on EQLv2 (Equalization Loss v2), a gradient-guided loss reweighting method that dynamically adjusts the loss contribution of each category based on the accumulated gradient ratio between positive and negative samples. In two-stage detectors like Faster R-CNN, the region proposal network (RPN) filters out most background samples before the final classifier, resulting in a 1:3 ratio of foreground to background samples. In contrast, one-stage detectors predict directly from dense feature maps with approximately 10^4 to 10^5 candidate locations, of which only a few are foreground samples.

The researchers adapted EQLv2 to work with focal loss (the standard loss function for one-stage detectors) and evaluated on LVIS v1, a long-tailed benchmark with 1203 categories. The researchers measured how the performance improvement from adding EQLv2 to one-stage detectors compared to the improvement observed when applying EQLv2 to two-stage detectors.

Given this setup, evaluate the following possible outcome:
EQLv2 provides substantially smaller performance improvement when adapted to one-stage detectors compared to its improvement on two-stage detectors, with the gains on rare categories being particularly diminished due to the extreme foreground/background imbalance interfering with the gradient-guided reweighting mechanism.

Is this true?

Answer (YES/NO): NO